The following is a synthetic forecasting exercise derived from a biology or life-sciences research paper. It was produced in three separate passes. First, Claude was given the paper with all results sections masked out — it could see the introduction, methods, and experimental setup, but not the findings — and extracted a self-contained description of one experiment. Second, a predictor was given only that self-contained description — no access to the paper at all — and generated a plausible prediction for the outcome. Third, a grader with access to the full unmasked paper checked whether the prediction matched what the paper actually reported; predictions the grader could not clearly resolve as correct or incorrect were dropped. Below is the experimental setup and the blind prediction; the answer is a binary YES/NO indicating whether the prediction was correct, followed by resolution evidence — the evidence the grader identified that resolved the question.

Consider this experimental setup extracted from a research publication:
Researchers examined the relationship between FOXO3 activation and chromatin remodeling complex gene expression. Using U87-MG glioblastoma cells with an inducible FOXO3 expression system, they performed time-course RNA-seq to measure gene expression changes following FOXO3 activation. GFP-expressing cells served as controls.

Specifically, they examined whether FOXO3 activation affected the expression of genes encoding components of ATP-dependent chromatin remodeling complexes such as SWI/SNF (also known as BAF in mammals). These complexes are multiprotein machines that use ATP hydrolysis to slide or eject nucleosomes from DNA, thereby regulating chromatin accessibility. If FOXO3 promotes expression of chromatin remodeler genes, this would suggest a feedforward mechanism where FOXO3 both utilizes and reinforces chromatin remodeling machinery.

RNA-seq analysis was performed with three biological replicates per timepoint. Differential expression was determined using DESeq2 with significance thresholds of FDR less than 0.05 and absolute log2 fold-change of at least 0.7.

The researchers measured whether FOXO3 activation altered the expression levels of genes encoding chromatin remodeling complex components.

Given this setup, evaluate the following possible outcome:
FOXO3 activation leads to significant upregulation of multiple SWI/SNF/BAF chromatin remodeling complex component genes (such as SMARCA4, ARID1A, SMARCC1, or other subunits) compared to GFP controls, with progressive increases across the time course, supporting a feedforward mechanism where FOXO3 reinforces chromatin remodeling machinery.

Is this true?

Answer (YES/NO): NO